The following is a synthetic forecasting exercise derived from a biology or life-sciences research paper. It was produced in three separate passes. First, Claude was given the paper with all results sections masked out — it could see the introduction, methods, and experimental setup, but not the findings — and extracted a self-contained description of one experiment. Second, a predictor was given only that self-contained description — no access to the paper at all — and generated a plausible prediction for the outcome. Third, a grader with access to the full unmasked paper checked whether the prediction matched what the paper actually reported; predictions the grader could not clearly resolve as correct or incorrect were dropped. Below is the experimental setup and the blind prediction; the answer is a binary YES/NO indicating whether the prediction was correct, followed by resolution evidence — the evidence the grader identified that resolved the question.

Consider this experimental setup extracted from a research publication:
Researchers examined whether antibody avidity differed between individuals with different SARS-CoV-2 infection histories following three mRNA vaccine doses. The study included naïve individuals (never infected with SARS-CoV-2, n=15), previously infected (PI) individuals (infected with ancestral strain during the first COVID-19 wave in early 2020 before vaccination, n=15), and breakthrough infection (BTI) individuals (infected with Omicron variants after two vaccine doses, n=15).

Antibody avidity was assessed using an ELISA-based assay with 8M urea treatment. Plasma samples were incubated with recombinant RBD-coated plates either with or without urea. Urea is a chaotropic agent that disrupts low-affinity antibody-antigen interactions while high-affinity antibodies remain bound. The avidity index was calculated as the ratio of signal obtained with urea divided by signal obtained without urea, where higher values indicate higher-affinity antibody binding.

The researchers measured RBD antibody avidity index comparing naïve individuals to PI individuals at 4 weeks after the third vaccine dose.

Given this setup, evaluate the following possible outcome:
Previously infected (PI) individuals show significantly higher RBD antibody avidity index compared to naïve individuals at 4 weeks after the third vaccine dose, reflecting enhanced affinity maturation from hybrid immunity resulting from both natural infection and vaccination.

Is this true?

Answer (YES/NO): NO